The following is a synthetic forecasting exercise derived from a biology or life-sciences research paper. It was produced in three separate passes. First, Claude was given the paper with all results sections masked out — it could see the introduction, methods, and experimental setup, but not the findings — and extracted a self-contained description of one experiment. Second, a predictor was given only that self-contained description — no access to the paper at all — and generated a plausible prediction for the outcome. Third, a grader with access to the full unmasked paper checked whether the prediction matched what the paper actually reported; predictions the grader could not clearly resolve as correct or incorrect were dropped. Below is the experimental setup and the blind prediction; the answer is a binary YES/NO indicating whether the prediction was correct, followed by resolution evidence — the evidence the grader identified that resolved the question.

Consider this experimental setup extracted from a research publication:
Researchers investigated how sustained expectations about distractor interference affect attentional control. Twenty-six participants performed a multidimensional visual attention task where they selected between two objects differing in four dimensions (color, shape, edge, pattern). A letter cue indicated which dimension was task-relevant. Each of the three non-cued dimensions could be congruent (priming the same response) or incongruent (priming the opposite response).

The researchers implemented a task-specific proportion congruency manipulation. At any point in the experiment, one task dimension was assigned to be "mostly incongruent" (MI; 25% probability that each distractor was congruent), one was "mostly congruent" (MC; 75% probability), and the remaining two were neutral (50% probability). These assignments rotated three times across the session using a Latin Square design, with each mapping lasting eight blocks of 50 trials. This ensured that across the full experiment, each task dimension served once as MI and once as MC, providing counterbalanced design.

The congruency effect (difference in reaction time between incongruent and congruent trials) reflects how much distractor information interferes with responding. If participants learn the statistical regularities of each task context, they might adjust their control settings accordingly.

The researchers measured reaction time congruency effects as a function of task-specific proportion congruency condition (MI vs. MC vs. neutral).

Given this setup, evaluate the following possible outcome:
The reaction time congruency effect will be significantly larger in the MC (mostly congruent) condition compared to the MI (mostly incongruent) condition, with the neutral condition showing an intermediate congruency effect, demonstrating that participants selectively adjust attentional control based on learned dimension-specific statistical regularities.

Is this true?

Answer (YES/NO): YES